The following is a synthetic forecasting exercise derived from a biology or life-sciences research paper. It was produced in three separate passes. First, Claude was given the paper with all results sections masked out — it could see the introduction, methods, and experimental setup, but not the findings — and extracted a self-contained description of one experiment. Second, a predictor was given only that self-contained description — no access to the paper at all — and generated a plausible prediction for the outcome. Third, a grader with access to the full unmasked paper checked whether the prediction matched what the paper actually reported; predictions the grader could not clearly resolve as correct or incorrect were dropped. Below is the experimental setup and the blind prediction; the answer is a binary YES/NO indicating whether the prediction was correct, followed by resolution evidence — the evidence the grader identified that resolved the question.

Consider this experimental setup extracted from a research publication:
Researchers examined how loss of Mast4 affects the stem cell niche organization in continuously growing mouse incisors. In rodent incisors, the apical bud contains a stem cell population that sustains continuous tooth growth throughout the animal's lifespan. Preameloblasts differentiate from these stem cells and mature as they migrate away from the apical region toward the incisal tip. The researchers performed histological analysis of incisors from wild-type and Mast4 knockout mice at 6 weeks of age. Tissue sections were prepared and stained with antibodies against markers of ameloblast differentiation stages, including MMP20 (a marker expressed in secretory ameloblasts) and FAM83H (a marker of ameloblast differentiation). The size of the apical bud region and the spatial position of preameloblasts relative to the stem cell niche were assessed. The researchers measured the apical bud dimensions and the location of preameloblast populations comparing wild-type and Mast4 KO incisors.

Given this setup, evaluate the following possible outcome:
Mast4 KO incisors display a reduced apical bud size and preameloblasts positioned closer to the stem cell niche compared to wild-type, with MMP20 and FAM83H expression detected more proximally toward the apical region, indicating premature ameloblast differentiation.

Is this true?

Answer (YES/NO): YES